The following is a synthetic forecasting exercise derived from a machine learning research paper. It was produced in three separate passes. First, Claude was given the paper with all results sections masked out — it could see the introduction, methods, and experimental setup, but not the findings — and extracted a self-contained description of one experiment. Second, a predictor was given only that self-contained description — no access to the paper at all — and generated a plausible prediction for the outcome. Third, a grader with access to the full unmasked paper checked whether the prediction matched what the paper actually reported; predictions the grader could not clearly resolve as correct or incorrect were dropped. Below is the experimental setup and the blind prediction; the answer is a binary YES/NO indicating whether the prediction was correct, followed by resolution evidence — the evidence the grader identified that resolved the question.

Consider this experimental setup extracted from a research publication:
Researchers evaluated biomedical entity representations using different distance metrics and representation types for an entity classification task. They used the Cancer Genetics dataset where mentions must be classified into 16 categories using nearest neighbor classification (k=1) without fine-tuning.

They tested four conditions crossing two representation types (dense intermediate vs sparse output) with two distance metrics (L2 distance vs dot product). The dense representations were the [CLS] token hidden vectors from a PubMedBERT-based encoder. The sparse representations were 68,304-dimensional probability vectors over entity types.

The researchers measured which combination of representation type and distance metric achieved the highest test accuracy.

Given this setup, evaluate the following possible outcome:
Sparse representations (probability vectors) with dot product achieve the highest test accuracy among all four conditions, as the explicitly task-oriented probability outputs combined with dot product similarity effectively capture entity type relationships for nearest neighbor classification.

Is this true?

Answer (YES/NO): NO